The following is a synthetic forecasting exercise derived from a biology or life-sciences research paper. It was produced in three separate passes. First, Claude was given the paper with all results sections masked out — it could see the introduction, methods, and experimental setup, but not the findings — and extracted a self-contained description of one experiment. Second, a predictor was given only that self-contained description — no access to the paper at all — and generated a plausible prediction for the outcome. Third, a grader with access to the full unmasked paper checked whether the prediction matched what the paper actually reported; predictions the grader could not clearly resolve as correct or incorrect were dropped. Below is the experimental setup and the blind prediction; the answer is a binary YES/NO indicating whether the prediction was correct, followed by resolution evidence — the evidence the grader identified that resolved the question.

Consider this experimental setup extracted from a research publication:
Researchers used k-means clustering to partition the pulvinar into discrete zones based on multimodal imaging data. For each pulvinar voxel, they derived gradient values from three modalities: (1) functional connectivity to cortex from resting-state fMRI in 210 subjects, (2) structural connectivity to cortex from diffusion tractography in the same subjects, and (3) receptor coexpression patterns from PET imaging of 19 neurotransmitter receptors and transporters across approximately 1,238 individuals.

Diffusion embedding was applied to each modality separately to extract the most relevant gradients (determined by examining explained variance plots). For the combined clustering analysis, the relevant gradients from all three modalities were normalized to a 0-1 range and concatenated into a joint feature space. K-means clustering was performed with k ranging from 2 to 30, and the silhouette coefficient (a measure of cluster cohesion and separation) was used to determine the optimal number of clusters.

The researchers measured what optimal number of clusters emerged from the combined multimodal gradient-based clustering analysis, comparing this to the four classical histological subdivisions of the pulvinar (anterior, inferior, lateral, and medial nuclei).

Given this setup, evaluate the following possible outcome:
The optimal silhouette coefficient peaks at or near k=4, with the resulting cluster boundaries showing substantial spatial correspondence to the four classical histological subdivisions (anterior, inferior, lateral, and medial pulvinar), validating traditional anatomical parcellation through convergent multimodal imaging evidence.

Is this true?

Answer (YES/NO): NO